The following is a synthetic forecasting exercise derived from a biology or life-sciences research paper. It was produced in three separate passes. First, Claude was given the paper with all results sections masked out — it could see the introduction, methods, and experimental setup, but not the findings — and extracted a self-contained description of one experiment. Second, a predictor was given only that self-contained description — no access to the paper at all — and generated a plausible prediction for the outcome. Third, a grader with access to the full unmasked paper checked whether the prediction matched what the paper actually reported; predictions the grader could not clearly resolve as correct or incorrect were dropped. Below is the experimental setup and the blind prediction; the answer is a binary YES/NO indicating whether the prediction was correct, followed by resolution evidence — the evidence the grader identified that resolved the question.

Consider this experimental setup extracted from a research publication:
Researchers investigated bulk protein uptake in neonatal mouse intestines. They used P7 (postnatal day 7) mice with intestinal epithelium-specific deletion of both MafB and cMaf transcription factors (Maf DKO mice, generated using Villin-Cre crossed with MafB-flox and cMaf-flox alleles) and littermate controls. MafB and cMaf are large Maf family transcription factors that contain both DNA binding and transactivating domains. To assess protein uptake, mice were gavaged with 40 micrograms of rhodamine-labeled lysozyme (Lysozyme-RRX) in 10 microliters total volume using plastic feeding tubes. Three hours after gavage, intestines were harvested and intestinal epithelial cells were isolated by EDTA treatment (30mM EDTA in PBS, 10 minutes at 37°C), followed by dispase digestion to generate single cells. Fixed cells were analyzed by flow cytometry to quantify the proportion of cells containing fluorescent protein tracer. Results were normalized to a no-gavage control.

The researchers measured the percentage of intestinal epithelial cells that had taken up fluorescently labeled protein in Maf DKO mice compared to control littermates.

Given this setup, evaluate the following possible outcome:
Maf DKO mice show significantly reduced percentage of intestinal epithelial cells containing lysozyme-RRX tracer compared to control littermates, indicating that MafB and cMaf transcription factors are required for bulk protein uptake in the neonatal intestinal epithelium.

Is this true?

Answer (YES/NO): YES